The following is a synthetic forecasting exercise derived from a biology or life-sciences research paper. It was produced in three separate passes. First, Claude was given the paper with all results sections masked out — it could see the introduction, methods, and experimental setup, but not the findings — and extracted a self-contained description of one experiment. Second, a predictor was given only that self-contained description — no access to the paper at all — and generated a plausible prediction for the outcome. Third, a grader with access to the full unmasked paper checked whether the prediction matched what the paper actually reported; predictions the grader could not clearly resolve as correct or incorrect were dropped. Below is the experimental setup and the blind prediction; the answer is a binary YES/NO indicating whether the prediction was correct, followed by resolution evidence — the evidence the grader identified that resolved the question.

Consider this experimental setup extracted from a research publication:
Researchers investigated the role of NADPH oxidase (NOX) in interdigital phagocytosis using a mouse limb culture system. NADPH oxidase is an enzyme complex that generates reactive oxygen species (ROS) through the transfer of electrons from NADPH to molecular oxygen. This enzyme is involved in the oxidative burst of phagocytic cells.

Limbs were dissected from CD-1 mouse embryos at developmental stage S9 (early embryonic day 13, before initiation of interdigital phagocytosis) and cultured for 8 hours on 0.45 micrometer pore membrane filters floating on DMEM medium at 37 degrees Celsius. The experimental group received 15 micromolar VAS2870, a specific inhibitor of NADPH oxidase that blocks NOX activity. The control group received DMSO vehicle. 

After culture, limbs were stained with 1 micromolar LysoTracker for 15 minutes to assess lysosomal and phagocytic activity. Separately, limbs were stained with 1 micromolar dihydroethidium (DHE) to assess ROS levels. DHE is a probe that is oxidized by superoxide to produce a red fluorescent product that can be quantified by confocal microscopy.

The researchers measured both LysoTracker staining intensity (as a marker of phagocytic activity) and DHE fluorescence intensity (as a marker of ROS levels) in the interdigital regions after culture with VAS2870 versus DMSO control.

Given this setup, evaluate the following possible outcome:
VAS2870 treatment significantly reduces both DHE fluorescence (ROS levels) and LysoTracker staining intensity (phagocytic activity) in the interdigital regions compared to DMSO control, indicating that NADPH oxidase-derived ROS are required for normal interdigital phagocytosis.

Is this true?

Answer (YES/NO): NO